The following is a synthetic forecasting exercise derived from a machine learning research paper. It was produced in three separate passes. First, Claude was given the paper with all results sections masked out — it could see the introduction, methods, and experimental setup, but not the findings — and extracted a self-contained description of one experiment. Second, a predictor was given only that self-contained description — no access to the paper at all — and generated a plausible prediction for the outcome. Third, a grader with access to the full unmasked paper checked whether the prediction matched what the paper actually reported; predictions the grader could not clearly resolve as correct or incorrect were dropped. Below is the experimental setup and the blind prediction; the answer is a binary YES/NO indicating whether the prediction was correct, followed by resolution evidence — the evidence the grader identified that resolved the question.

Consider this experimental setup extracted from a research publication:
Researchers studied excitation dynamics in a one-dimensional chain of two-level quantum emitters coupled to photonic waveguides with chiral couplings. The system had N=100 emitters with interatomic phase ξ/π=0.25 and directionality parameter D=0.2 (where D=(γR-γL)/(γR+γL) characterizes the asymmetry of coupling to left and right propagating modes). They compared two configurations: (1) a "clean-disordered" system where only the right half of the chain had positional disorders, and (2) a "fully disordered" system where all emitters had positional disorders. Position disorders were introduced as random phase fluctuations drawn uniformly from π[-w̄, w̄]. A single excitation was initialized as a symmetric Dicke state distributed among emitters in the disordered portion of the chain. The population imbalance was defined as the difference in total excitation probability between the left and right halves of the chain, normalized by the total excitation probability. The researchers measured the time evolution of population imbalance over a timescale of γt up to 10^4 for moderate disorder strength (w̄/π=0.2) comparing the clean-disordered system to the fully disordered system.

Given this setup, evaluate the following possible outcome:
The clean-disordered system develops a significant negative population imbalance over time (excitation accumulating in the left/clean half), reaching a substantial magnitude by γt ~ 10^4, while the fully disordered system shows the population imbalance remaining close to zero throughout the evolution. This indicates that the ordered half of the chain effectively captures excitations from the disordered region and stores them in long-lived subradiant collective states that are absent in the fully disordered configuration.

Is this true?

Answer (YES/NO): NO